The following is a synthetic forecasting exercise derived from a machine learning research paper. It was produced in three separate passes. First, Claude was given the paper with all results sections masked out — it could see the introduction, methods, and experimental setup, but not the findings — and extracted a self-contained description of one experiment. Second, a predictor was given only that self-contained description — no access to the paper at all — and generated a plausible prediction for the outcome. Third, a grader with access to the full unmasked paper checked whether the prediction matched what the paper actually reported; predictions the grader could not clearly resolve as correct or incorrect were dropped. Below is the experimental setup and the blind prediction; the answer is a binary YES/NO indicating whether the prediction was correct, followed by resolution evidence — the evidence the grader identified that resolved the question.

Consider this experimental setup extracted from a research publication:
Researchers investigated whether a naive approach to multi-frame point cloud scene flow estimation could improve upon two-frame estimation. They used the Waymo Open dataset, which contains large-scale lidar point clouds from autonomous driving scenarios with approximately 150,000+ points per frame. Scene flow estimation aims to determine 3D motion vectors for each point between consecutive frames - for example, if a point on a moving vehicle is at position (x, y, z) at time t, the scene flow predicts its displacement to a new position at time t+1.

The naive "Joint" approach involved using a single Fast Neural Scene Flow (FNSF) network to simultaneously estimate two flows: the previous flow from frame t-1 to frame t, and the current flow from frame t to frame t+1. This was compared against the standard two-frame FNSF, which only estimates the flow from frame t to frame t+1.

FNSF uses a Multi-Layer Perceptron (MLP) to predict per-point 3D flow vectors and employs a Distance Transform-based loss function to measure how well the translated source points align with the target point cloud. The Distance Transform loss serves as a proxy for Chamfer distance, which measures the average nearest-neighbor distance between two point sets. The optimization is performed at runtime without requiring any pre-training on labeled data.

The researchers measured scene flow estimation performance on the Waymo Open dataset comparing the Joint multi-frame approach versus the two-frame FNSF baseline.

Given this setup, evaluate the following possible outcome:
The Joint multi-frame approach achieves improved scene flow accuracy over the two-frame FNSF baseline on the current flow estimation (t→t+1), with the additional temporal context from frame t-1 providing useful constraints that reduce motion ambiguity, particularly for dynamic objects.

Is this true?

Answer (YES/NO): NO